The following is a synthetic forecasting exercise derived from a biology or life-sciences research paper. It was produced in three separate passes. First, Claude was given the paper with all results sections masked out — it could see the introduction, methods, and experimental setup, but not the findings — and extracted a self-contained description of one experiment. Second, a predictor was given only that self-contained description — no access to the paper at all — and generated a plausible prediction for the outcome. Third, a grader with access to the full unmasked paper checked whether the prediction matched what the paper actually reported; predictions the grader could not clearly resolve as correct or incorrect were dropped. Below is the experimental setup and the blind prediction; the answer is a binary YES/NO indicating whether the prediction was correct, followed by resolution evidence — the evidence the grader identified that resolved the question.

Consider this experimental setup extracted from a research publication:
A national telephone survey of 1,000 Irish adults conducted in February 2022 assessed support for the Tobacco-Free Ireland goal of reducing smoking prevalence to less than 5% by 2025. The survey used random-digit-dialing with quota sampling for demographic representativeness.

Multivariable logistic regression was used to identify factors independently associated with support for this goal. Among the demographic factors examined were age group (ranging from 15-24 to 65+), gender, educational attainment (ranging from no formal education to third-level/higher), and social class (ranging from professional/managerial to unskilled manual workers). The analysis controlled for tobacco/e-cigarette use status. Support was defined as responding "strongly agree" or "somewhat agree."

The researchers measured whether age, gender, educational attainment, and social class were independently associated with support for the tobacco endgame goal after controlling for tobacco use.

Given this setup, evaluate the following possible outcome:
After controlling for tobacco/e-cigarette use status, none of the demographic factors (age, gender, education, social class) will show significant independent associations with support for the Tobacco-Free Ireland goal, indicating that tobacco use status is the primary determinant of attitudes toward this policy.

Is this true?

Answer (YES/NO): NO